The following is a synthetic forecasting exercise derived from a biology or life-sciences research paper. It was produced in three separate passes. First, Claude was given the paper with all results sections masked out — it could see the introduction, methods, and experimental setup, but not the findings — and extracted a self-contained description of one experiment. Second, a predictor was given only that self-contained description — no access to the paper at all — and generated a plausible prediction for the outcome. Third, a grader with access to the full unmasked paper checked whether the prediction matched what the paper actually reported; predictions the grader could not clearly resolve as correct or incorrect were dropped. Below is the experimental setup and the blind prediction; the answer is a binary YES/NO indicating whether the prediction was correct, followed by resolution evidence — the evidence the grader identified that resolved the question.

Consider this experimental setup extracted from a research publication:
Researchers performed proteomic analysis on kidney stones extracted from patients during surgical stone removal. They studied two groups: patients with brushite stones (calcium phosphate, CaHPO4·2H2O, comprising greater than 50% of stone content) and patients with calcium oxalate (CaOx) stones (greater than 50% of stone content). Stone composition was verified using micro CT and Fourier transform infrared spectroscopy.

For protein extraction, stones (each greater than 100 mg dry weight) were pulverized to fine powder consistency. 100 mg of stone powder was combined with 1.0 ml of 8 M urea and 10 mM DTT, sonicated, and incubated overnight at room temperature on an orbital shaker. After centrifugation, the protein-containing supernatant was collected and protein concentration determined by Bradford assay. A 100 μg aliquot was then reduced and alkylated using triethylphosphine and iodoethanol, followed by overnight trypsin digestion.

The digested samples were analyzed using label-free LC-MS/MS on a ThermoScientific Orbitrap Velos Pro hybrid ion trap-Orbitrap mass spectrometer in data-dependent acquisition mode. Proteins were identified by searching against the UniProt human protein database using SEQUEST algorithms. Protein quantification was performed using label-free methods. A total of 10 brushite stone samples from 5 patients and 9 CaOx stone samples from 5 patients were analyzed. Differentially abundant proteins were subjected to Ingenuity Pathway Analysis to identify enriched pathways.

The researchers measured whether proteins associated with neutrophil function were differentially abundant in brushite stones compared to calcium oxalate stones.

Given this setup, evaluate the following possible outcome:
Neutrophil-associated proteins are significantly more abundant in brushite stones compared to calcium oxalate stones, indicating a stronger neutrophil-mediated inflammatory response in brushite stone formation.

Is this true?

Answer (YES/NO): YES